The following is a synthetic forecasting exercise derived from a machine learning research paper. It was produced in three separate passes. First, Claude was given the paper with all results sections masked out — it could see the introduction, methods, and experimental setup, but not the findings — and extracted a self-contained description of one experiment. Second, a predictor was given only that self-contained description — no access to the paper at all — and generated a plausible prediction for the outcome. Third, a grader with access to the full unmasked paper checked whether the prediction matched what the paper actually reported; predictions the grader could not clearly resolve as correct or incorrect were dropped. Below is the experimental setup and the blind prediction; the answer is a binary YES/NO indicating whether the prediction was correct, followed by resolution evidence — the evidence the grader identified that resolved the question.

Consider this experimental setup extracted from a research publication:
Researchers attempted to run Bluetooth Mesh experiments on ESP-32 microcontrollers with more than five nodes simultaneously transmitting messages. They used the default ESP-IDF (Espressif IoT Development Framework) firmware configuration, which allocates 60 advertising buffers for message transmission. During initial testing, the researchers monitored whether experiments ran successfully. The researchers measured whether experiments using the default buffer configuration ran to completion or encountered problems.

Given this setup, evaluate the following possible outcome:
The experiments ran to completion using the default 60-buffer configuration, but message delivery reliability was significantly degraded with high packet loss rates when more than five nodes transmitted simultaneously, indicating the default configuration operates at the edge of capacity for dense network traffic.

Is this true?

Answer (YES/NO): NO